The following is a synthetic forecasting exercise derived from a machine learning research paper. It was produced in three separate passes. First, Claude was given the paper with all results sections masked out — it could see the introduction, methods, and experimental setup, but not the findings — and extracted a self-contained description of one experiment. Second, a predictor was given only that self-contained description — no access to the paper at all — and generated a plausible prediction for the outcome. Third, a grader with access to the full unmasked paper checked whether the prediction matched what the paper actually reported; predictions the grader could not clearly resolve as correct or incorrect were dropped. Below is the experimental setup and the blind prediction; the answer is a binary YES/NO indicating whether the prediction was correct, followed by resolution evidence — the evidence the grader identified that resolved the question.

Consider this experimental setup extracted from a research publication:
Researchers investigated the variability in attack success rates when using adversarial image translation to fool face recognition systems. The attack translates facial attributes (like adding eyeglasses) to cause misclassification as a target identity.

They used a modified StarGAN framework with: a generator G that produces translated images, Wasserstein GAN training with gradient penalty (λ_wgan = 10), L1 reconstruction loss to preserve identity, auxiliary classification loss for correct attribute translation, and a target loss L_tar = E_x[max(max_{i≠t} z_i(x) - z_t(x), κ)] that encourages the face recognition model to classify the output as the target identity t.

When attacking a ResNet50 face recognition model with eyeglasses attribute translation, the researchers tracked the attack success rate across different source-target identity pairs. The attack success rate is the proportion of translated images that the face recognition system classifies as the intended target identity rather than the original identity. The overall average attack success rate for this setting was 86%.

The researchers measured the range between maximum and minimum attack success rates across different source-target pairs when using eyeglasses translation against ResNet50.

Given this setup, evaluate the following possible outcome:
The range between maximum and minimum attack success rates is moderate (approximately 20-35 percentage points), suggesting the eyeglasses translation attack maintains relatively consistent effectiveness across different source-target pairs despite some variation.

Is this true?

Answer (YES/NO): NO